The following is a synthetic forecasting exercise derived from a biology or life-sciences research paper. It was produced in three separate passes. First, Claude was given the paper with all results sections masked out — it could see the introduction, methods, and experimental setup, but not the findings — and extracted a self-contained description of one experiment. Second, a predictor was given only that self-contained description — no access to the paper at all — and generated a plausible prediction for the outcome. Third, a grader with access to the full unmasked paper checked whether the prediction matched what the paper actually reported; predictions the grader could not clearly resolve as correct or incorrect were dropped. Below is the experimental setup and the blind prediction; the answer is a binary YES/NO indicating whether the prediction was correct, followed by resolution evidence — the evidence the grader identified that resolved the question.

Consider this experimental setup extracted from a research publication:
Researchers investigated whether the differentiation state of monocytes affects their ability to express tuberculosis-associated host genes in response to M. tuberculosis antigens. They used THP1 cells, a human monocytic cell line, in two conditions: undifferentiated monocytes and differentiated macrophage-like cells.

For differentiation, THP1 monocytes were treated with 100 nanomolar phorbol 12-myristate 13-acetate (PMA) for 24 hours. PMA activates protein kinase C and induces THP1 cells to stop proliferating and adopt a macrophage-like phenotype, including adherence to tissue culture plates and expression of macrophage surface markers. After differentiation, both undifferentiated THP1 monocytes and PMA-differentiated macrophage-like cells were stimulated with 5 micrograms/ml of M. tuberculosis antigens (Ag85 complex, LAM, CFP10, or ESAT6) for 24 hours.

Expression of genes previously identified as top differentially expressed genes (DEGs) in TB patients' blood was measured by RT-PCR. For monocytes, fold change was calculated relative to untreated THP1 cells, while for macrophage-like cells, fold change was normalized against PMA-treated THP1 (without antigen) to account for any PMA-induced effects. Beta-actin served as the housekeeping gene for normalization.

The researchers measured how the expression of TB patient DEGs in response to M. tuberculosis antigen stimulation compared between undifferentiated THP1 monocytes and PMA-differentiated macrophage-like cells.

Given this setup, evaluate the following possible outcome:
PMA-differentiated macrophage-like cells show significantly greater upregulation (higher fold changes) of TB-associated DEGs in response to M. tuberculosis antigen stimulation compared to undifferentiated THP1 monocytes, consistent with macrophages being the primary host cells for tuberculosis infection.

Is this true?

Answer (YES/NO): NO